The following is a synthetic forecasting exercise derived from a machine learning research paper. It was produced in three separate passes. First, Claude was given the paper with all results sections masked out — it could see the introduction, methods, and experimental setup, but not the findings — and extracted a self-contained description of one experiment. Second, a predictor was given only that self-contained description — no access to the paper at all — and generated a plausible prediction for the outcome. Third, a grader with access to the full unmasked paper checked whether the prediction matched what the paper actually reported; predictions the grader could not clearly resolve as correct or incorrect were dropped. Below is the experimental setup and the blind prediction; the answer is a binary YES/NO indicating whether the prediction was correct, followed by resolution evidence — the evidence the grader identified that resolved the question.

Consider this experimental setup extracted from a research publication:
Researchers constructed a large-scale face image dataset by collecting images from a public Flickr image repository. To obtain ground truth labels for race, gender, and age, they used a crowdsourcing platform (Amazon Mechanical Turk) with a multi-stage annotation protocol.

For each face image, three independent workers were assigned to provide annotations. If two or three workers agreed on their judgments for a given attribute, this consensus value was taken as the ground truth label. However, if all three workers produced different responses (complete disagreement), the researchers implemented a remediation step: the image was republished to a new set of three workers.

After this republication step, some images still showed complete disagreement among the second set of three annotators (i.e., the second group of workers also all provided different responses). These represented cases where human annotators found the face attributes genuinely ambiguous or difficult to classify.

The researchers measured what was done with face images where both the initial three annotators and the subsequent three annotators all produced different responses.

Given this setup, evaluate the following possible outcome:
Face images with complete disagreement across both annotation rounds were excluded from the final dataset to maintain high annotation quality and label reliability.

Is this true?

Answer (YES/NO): YES